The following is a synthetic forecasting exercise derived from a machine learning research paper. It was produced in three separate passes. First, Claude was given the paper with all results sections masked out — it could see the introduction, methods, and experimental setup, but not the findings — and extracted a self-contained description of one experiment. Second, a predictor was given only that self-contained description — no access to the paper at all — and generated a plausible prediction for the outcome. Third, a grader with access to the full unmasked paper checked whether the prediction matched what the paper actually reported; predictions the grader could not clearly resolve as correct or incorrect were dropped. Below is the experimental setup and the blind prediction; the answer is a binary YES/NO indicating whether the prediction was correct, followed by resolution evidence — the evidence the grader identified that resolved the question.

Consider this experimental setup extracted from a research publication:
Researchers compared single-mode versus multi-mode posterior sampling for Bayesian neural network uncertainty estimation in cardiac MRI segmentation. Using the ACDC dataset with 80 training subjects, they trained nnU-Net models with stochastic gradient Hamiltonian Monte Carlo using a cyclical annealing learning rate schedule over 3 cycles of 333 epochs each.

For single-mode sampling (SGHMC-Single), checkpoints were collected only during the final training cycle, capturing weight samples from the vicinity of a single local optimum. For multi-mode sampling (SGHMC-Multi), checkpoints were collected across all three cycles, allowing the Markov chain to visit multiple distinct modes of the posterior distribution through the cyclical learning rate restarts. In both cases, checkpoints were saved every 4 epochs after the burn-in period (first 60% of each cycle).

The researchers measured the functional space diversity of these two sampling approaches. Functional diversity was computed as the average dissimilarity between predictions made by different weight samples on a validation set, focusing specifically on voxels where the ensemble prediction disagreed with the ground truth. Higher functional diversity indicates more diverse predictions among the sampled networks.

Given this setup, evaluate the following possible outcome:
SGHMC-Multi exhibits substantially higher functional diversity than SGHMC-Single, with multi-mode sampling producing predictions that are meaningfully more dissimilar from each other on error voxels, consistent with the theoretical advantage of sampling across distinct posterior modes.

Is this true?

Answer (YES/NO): YES